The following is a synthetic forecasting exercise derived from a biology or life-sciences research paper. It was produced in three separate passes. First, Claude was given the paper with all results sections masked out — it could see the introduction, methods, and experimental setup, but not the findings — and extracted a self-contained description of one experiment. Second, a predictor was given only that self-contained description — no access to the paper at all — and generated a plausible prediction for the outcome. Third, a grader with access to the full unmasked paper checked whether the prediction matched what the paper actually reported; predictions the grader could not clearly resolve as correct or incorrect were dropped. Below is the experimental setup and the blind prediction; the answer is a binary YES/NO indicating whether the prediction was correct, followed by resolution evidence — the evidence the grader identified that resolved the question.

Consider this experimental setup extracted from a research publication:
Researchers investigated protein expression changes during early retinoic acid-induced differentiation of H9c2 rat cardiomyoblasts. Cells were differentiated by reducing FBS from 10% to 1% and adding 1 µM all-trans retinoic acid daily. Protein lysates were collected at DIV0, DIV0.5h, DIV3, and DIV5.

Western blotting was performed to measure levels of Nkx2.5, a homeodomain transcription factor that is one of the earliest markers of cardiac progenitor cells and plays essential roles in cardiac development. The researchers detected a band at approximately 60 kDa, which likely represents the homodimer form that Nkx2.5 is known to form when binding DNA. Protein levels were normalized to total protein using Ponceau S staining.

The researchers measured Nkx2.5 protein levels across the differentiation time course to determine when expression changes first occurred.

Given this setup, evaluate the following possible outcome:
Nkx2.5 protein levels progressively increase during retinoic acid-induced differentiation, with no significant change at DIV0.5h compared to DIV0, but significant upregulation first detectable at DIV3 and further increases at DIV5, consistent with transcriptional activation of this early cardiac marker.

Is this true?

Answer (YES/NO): NO